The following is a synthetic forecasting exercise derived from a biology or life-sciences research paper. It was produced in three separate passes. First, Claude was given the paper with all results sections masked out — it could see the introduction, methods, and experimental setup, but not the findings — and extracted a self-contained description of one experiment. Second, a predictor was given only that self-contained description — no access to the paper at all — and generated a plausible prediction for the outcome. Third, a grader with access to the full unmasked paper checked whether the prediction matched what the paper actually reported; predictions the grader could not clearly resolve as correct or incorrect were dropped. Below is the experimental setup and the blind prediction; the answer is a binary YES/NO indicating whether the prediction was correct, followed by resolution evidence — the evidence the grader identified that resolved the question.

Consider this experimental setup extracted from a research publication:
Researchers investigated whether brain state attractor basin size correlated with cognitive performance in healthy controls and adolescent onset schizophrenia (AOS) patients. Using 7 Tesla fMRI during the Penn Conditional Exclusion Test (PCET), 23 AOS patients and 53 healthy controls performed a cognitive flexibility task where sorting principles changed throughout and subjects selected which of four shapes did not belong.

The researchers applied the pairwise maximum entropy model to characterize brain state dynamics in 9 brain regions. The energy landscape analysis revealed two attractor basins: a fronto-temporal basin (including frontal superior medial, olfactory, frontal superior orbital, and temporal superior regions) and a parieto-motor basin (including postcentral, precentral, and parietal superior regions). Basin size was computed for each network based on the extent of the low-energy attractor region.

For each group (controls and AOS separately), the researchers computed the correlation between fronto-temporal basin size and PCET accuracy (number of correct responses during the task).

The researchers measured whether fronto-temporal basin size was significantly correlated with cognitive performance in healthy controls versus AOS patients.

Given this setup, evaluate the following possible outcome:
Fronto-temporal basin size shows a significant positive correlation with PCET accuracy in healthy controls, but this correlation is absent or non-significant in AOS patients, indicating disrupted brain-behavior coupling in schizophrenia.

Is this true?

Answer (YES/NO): YES